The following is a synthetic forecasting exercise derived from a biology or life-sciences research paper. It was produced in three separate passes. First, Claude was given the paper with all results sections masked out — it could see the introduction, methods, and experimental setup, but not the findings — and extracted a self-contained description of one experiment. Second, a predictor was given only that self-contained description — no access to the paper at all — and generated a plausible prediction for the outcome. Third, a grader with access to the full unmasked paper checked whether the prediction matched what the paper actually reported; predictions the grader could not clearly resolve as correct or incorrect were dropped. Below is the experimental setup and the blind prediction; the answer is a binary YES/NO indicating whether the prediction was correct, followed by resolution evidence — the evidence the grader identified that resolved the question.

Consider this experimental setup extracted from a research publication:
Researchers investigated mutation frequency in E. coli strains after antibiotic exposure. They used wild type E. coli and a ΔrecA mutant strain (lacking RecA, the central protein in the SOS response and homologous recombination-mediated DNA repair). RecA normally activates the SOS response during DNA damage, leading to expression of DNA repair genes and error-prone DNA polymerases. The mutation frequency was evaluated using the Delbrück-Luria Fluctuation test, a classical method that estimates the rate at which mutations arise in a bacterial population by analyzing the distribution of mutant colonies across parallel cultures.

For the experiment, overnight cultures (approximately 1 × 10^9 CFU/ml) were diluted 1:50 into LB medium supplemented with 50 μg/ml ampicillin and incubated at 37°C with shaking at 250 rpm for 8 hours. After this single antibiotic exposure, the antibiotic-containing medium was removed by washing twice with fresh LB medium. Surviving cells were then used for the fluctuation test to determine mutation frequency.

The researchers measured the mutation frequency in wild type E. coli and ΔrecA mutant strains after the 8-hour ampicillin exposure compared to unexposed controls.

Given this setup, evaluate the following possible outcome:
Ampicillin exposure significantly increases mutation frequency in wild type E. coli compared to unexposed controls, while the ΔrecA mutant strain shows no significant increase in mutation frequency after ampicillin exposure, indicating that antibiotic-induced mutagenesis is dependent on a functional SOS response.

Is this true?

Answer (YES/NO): NO